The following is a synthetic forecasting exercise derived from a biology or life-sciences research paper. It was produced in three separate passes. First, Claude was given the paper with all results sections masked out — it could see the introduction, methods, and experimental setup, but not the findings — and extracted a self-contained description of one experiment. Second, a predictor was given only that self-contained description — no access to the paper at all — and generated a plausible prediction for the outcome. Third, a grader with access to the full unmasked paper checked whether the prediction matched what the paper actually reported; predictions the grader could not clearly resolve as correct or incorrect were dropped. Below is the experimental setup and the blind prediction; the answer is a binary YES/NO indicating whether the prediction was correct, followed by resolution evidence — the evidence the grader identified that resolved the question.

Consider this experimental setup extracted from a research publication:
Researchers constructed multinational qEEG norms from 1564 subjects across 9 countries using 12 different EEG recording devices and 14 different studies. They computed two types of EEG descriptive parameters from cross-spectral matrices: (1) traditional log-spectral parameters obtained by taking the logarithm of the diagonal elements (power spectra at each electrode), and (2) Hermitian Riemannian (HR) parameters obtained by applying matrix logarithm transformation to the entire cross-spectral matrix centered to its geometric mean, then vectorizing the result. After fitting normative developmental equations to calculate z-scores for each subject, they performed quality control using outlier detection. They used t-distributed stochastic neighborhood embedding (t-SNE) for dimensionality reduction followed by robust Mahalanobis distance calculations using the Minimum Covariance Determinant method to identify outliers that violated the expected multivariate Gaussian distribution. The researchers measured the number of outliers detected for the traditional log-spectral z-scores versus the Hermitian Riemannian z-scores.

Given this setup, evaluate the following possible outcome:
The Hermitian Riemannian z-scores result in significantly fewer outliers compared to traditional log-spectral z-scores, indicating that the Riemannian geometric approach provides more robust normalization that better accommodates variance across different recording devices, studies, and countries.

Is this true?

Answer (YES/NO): NO